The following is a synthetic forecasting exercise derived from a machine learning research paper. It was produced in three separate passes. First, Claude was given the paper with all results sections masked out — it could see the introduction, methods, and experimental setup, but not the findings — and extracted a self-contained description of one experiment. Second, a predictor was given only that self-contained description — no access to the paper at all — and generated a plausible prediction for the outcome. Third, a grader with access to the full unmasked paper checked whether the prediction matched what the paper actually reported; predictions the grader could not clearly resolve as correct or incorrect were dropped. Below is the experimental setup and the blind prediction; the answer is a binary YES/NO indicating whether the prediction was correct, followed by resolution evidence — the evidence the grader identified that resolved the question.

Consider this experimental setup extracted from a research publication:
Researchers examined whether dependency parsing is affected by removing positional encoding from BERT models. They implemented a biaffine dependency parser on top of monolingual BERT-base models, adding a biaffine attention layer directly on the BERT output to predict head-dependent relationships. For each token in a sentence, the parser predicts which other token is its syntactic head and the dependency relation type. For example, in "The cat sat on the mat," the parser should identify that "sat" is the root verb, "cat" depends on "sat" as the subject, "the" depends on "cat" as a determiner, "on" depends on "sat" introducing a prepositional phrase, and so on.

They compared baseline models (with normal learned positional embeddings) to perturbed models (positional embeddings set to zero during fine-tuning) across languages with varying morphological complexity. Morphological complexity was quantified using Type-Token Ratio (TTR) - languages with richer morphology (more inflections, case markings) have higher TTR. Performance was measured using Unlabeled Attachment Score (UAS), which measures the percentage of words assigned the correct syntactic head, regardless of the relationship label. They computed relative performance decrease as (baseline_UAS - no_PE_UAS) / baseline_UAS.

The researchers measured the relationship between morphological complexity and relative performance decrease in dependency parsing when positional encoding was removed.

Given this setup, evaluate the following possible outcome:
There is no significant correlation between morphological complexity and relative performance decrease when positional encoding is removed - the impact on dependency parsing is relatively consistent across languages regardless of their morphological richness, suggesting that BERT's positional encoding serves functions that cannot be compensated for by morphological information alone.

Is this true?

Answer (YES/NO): NO